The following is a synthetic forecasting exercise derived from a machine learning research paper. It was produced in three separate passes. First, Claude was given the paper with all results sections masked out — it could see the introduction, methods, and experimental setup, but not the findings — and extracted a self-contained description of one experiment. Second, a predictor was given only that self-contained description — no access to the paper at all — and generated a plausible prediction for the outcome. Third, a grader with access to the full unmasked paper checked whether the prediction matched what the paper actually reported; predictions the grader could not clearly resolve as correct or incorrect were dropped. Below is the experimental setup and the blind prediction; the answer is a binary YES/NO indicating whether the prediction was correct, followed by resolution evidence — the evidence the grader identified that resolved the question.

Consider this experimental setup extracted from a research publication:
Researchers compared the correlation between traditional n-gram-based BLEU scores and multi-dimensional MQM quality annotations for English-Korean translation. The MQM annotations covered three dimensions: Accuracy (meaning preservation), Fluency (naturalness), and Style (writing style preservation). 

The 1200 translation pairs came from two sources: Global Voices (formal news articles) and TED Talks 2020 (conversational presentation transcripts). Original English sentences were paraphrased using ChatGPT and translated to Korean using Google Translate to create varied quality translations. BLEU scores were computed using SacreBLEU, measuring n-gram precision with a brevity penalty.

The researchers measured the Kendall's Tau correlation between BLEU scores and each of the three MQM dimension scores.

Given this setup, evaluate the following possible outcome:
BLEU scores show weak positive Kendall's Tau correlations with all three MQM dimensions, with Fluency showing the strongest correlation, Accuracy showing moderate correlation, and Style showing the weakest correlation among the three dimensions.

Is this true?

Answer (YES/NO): NO